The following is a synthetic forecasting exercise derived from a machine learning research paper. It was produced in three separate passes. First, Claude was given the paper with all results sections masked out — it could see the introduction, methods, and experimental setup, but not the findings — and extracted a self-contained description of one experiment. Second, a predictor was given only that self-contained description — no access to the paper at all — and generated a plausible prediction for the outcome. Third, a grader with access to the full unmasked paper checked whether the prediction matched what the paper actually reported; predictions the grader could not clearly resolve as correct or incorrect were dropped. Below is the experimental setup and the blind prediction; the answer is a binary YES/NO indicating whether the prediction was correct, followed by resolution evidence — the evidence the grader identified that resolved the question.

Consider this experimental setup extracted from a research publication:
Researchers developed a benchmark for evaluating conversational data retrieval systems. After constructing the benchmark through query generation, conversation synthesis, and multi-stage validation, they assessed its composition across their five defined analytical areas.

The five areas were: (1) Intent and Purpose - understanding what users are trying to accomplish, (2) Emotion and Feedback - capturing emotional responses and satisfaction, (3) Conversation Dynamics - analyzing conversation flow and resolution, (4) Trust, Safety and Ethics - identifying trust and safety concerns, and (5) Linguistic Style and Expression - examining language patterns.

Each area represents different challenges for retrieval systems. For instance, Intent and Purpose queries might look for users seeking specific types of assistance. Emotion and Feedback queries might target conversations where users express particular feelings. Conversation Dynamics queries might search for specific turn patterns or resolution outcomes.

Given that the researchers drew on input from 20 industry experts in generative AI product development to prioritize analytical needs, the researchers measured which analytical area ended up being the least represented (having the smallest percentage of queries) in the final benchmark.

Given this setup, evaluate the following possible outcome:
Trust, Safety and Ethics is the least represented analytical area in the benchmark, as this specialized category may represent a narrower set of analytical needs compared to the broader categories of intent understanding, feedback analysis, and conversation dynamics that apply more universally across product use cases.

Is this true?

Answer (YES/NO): NO